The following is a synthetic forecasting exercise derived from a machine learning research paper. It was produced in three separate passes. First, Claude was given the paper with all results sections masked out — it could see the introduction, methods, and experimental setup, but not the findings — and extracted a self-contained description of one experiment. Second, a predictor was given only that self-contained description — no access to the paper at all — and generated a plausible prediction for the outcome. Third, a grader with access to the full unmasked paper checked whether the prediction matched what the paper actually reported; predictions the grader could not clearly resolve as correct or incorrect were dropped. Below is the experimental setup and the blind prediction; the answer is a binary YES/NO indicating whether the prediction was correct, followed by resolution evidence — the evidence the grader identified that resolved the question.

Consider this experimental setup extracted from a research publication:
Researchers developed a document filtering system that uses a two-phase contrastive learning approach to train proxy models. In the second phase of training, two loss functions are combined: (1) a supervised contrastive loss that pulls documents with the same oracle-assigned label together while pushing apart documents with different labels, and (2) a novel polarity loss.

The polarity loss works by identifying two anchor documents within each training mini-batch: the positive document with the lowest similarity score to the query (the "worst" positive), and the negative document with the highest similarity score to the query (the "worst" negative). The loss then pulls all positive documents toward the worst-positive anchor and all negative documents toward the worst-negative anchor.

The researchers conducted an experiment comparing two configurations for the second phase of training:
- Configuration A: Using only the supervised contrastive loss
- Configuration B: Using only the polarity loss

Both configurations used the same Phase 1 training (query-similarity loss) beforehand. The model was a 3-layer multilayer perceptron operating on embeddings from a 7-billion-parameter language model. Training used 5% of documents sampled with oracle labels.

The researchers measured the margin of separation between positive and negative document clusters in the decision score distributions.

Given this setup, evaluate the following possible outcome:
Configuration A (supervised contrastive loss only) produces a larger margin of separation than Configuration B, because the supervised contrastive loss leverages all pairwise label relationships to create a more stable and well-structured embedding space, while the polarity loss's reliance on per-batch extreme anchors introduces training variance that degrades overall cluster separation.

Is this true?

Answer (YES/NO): NO